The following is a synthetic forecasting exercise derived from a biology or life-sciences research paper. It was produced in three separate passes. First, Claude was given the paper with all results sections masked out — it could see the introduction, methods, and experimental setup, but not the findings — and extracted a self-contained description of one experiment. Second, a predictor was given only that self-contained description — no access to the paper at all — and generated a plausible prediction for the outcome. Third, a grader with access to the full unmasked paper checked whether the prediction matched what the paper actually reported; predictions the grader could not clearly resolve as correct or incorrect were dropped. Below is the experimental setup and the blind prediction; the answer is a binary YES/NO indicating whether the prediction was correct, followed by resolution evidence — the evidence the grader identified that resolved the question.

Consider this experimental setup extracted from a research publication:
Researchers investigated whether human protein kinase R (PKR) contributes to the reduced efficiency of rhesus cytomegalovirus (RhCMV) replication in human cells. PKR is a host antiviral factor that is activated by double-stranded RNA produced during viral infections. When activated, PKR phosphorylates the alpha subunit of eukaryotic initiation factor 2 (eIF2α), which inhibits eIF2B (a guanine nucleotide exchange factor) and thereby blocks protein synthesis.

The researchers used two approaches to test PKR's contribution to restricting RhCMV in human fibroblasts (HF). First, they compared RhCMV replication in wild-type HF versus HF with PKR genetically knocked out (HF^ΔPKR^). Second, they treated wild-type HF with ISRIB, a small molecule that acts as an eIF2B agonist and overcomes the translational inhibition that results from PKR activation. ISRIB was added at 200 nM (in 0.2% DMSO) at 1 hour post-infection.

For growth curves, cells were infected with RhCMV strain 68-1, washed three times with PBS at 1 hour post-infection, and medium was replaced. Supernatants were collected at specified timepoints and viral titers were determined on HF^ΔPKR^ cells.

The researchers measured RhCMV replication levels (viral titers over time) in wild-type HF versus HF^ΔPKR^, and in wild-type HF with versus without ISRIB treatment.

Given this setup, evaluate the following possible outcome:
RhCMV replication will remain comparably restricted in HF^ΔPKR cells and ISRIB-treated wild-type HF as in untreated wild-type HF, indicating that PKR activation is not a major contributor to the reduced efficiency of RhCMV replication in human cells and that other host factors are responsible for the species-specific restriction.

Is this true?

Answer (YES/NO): NO